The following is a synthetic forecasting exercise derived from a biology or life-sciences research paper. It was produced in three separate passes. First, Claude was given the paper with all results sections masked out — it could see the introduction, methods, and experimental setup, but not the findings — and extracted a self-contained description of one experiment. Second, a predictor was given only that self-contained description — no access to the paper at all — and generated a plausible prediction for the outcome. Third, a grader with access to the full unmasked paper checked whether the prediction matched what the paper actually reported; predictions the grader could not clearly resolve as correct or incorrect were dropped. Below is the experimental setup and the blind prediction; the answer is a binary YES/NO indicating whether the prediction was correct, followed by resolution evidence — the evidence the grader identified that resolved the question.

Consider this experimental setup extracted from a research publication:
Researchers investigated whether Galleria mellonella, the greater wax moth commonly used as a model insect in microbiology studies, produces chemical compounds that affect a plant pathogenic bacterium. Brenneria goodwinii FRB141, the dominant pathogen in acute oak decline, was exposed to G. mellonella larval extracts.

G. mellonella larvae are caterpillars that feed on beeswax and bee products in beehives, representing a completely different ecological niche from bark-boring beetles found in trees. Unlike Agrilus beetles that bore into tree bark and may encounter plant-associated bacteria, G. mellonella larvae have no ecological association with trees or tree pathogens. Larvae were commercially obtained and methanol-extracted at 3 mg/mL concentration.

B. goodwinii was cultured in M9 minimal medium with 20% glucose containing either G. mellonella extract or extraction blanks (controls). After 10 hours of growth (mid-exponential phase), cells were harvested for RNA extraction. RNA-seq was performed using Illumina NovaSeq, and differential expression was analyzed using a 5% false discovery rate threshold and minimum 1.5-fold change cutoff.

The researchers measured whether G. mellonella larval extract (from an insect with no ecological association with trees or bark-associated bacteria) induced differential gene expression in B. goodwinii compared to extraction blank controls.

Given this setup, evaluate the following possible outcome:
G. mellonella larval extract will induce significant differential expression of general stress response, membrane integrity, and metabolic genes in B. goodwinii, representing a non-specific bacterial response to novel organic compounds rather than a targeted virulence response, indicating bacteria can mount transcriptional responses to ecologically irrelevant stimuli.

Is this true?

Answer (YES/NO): NO